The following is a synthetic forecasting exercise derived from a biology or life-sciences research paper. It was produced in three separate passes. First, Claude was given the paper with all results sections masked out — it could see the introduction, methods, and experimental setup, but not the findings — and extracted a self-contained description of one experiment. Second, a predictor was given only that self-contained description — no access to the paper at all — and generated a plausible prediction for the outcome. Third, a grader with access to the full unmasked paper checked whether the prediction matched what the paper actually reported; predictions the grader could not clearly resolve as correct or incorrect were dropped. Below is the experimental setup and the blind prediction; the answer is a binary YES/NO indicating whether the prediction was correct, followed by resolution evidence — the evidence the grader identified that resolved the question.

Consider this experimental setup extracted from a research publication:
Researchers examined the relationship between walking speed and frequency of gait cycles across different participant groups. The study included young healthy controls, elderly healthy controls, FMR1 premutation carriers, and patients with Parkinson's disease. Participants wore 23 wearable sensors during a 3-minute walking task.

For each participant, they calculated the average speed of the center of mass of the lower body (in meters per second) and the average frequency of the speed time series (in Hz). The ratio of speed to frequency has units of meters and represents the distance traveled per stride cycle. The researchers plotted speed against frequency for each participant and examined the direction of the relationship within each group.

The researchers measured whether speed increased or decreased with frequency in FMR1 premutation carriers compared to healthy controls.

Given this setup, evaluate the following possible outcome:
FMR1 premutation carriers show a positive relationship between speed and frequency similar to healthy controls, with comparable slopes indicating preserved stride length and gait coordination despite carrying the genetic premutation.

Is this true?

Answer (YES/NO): NO